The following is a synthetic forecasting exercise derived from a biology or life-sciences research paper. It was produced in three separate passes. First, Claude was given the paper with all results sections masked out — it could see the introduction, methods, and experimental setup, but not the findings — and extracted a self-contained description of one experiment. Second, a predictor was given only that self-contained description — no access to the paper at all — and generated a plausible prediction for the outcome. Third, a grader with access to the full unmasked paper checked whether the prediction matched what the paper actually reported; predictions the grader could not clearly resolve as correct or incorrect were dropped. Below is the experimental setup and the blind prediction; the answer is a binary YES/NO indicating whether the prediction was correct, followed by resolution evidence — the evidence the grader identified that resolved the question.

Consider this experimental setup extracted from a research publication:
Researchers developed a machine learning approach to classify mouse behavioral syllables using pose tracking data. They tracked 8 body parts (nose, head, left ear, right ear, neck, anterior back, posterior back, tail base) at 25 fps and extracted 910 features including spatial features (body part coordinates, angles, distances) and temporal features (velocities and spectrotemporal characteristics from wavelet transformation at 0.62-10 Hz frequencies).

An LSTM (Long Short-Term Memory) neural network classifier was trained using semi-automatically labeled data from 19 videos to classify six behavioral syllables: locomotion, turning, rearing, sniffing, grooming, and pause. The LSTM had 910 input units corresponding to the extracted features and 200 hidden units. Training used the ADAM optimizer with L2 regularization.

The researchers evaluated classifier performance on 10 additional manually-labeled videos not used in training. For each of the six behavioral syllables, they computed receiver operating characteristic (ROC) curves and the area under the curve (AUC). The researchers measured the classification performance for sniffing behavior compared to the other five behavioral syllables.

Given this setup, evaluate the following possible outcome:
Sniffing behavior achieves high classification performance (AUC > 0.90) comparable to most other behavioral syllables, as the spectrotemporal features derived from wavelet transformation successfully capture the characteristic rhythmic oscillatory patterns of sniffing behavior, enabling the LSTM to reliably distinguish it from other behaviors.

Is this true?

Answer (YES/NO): NO